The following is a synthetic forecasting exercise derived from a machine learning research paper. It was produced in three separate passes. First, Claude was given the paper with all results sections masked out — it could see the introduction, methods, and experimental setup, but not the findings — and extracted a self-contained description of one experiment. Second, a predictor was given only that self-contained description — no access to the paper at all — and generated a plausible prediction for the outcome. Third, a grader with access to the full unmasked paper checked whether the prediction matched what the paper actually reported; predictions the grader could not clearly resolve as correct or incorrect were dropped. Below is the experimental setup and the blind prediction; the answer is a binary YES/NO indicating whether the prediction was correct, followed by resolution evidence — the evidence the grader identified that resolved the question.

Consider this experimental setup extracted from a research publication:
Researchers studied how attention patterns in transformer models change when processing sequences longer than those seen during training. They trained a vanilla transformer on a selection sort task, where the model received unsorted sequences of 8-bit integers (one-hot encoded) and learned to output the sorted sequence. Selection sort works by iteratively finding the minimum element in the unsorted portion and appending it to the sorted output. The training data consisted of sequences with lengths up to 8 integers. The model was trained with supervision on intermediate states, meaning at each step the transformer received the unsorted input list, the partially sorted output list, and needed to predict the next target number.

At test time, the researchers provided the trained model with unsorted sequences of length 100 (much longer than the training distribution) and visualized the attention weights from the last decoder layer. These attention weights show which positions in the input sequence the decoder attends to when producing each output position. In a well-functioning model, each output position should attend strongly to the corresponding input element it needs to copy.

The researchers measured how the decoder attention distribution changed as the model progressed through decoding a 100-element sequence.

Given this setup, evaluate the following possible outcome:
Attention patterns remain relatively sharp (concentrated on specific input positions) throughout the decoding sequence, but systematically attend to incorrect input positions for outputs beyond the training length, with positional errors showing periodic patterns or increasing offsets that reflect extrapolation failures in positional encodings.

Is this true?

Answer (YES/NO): NO